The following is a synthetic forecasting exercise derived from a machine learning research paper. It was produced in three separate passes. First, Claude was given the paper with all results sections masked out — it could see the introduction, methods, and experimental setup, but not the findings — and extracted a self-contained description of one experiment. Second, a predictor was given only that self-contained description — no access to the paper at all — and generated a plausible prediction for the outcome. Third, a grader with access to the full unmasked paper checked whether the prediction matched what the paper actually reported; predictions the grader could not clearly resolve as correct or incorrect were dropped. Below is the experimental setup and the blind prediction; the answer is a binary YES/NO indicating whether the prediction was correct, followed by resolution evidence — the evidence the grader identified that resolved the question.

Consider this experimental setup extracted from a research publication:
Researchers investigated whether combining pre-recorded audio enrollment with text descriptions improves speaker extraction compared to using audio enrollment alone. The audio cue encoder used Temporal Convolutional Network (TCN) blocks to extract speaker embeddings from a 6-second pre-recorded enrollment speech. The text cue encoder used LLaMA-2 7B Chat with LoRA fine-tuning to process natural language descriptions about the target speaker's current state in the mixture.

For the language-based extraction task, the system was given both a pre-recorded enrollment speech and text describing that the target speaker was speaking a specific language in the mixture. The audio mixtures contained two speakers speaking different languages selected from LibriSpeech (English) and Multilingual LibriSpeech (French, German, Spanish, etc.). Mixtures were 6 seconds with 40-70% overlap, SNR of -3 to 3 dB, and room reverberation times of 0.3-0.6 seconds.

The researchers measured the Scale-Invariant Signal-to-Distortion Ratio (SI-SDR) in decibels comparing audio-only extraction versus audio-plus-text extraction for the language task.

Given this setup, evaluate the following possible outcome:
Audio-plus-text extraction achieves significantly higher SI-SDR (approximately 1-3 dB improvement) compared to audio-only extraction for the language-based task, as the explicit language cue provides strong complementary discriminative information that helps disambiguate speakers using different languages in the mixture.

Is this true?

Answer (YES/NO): NO